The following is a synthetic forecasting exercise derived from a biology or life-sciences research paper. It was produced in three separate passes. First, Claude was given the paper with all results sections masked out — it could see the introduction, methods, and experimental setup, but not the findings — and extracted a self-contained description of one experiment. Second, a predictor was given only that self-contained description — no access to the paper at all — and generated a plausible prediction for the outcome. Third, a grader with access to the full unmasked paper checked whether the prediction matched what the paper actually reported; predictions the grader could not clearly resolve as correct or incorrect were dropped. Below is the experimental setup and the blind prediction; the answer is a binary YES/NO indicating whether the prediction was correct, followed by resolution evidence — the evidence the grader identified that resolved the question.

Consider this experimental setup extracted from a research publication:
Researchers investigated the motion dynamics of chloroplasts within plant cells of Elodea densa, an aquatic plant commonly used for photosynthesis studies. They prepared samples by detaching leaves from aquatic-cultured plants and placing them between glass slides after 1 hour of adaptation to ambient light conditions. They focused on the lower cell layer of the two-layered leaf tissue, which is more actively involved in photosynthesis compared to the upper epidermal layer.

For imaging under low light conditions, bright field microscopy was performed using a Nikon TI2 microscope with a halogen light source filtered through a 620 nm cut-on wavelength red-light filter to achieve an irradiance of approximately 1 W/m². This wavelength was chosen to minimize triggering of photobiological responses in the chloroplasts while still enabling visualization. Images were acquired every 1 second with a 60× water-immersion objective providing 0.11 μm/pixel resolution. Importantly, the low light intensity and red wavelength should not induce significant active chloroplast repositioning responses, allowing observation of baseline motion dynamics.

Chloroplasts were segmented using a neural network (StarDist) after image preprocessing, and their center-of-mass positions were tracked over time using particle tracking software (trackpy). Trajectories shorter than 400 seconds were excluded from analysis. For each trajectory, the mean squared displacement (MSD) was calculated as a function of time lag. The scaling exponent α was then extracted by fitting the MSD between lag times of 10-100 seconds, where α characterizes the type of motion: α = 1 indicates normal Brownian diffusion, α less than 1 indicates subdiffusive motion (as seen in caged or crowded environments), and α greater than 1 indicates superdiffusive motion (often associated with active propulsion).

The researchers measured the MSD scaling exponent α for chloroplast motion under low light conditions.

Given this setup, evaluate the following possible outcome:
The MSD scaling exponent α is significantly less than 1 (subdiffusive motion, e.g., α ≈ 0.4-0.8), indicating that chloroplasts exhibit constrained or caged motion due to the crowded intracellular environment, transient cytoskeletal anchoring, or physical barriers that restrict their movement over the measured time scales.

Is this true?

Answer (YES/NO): YES